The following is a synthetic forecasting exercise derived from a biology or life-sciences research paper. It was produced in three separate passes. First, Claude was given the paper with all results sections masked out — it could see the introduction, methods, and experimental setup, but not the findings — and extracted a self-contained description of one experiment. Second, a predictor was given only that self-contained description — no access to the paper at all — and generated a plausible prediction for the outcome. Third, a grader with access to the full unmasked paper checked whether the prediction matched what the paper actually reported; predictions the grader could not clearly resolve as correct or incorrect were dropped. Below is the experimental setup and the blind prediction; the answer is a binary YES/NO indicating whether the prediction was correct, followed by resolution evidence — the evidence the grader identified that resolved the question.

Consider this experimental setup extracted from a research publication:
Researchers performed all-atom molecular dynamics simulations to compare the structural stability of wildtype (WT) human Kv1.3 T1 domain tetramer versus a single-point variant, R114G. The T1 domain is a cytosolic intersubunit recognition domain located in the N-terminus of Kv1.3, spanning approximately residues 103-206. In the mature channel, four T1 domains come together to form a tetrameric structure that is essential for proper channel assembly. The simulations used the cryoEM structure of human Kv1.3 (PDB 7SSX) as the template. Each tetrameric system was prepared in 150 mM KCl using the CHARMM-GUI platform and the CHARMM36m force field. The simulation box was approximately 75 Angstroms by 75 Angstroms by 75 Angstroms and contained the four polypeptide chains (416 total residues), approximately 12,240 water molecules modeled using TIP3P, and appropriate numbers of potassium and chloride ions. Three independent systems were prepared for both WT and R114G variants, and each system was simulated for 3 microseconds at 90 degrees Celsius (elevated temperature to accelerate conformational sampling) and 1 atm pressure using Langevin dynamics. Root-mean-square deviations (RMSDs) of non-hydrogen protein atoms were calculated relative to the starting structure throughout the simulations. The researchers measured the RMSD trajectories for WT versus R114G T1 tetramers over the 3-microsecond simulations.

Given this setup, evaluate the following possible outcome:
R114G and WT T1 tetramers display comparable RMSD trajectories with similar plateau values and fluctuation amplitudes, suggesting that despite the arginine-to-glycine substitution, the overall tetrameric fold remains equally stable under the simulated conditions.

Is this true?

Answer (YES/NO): NO